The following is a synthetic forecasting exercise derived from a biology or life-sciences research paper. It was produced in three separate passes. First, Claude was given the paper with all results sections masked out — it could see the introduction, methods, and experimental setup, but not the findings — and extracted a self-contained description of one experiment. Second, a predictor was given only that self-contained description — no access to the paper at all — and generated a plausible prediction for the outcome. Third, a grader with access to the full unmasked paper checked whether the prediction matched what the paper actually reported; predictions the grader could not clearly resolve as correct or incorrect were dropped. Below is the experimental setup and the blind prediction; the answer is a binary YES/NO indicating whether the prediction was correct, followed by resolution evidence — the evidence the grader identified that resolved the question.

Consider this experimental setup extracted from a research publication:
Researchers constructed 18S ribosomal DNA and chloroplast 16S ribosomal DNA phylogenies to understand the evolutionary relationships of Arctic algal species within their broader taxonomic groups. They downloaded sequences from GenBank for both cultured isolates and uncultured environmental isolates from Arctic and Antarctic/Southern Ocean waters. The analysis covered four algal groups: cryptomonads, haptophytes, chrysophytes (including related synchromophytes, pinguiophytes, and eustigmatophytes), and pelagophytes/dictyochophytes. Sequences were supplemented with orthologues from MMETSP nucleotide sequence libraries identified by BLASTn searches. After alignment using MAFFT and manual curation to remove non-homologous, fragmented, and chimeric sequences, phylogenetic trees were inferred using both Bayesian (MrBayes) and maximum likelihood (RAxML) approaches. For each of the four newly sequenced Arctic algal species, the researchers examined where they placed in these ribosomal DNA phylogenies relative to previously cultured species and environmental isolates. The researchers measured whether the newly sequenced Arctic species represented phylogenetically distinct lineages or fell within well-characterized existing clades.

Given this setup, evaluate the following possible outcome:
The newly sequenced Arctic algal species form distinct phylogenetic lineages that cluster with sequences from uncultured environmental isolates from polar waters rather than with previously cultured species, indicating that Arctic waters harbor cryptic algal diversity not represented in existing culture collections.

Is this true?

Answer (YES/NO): NO